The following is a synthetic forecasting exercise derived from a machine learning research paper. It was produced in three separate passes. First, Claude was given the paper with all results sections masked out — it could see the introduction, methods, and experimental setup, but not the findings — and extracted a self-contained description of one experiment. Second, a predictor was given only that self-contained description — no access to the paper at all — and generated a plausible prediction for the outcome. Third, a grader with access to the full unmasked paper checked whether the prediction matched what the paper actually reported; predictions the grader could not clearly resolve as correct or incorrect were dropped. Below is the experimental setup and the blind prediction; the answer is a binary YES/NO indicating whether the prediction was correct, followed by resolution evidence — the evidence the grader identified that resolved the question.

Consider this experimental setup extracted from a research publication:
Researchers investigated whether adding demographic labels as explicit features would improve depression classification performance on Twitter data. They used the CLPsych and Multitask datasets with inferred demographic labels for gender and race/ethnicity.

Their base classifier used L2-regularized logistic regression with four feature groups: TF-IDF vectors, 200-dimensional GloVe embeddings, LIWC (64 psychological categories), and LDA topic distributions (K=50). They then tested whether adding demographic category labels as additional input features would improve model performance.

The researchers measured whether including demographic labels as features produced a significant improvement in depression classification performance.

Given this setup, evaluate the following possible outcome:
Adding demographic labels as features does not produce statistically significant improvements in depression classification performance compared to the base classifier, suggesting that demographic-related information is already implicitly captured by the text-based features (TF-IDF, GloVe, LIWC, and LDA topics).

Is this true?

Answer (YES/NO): NO